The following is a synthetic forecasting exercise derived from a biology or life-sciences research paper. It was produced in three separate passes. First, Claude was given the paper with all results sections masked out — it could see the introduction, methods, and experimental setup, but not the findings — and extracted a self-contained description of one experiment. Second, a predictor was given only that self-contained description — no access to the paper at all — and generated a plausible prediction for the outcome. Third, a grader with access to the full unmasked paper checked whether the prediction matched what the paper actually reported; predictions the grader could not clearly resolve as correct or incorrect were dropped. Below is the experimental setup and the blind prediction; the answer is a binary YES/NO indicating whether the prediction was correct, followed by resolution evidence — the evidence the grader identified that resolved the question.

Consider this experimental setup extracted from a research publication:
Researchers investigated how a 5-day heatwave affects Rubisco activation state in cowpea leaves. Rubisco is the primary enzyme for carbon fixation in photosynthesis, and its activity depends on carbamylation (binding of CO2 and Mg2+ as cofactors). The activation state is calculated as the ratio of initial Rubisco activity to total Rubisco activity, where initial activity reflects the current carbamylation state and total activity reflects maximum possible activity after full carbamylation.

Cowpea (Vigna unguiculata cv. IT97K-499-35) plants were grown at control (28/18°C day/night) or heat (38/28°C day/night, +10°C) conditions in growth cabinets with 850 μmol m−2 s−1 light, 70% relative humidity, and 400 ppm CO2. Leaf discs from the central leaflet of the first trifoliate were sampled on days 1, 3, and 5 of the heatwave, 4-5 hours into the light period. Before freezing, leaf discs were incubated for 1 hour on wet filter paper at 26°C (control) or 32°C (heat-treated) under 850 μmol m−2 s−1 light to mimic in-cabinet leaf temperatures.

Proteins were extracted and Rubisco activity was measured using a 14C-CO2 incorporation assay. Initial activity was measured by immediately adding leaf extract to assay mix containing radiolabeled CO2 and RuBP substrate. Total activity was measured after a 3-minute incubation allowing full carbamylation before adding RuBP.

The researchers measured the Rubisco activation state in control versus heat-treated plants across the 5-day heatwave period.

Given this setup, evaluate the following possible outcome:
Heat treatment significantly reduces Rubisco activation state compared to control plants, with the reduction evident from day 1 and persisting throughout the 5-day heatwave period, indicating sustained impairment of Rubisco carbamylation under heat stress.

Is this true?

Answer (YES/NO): NO